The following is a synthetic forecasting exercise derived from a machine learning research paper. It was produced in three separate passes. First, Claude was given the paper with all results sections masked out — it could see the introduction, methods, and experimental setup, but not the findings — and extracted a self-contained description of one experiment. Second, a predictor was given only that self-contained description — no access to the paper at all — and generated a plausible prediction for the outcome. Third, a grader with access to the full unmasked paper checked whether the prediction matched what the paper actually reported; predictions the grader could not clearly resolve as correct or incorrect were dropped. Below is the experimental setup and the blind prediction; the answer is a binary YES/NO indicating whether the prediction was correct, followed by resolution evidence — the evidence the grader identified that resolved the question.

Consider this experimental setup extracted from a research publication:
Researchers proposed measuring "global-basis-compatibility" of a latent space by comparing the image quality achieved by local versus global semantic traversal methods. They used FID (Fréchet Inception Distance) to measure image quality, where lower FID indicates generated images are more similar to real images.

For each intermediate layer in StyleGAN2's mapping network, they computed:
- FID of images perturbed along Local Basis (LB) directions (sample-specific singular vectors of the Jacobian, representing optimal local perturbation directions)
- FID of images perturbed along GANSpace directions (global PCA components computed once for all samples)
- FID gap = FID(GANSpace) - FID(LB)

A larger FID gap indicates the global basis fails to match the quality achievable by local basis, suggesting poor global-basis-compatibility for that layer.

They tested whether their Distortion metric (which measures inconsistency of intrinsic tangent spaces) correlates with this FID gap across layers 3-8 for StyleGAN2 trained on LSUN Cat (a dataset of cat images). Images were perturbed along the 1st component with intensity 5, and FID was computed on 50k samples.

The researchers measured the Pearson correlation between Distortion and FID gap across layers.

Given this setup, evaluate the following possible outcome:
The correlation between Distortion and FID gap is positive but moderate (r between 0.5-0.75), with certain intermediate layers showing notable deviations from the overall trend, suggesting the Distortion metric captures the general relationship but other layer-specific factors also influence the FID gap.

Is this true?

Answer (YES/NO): NO